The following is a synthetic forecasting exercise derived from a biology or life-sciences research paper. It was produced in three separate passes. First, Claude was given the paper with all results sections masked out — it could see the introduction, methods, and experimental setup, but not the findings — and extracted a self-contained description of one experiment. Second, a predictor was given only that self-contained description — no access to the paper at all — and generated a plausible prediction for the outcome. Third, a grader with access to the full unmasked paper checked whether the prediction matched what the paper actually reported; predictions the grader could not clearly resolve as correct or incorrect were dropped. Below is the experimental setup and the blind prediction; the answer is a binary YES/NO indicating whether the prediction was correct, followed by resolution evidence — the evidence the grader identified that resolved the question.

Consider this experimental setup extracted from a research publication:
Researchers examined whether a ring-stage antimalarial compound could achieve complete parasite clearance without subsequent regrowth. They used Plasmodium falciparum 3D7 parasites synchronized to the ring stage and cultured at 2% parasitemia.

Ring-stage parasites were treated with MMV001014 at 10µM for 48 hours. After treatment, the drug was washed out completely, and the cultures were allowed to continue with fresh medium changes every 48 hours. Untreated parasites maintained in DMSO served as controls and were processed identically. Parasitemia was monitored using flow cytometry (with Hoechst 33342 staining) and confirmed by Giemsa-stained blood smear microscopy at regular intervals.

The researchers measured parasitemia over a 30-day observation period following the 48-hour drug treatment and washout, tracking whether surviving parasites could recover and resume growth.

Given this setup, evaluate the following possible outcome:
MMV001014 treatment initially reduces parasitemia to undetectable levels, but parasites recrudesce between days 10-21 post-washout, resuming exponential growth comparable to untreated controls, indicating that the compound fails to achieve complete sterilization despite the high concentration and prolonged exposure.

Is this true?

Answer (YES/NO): NO